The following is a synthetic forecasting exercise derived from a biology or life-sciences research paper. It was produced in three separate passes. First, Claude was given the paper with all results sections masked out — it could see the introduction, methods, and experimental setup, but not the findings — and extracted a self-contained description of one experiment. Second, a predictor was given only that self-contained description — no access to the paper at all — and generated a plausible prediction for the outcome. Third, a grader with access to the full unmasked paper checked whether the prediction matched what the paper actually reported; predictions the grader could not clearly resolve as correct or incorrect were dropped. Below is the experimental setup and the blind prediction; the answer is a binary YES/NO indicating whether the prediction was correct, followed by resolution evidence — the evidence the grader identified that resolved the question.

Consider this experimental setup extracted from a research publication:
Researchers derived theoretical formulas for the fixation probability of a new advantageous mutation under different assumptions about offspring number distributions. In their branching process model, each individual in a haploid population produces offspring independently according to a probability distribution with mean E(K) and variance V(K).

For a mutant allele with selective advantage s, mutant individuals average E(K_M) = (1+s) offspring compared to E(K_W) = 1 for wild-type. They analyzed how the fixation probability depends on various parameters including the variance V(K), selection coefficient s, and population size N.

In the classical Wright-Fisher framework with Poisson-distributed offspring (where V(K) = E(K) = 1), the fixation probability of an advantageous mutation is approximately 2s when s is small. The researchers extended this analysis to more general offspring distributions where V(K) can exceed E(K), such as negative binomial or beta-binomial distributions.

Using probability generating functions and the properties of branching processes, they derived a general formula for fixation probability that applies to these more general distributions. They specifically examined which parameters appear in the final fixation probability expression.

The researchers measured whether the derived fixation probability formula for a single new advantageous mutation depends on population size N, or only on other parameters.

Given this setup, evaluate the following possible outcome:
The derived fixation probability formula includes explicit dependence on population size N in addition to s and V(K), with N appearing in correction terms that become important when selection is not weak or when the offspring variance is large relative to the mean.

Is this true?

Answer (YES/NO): NO